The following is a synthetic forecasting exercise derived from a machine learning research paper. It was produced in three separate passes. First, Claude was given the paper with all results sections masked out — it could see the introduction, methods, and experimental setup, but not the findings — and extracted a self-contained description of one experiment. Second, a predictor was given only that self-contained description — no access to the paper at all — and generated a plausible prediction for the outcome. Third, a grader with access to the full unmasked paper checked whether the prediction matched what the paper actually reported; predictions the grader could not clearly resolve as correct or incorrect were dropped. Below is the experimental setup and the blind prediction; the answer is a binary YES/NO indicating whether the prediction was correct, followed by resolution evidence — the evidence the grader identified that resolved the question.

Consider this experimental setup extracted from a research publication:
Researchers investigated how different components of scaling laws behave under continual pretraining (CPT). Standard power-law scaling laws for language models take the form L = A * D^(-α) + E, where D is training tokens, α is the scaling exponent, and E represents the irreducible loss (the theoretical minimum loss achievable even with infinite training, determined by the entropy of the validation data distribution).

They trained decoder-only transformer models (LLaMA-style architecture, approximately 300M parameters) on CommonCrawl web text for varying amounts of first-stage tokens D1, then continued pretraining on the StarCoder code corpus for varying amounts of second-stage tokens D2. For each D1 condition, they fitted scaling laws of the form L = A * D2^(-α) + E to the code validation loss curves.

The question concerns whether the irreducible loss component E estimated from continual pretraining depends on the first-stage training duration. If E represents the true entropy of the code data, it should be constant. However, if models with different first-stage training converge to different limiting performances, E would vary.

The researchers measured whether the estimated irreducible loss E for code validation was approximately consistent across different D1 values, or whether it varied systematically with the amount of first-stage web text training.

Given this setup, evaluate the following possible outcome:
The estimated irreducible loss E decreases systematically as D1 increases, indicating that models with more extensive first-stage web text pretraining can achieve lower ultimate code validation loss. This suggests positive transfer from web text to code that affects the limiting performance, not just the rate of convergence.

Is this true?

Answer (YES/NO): NO